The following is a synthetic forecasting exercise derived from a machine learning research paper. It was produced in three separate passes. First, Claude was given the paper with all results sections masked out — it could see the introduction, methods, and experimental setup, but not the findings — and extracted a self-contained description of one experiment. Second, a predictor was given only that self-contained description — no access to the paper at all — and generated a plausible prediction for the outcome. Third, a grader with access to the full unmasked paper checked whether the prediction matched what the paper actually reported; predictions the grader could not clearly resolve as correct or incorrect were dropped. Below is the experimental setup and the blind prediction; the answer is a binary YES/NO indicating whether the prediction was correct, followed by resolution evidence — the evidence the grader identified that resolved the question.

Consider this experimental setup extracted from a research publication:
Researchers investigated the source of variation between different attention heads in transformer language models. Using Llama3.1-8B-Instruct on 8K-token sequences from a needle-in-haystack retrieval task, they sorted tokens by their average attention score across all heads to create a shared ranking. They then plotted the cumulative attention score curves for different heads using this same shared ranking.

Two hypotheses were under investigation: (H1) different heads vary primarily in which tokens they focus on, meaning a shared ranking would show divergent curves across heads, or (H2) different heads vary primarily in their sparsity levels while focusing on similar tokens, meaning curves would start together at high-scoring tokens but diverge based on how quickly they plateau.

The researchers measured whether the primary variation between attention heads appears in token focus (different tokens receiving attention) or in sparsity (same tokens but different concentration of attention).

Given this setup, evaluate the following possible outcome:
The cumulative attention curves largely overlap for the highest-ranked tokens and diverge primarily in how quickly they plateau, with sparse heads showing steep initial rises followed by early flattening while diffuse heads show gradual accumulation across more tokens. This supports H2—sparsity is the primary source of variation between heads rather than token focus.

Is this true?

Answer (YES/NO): YES